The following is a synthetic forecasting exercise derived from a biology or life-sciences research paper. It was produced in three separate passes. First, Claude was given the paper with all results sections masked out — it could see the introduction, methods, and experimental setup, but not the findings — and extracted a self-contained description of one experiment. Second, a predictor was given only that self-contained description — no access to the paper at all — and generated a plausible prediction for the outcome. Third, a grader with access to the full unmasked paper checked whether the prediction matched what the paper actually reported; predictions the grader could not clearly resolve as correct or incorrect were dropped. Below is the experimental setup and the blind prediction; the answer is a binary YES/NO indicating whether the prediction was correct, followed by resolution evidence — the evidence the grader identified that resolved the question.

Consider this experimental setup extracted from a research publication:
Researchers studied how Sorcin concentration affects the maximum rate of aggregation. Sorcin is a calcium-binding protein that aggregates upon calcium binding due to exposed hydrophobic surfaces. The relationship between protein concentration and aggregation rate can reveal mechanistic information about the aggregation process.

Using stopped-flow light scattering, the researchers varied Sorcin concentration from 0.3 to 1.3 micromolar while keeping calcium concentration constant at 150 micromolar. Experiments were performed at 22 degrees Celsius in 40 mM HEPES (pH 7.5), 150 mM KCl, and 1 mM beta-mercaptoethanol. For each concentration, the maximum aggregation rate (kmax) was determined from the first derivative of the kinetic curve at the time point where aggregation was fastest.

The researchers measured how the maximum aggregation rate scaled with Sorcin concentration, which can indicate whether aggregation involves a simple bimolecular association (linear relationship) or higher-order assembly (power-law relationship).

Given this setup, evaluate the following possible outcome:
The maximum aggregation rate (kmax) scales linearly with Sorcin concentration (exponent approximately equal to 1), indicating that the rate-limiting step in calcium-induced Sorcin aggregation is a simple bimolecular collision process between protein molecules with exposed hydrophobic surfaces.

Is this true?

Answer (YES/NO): NO